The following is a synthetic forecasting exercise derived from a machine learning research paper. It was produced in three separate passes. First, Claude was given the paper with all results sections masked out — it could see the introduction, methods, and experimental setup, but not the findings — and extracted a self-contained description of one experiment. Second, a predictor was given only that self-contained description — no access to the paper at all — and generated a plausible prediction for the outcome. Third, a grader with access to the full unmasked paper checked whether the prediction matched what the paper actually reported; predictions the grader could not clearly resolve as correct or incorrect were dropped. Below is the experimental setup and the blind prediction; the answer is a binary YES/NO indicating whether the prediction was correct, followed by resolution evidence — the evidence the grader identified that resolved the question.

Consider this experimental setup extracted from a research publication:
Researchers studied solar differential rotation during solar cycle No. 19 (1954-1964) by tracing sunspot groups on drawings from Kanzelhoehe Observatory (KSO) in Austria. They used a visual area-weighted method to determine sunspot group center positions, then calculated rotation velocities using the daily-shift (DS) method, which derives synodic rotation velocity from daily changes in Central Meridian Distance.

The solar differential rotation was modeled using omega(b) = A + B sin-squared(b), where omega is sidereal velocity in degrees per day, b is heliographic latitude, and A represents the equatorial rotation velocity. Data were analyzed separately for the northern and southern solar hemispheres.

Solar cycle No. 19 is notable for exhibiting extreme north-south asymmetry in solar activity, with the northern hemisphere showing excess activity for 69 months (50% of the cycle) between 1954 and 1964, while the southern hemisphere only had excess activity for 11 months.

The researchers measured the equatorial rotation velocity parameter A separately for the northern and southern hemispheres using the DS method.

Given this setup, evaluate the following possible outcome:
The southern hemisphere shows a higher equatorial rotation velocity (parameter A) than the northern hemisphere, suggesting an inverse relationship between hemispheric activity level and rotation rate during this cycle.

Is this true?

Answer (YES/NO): NO